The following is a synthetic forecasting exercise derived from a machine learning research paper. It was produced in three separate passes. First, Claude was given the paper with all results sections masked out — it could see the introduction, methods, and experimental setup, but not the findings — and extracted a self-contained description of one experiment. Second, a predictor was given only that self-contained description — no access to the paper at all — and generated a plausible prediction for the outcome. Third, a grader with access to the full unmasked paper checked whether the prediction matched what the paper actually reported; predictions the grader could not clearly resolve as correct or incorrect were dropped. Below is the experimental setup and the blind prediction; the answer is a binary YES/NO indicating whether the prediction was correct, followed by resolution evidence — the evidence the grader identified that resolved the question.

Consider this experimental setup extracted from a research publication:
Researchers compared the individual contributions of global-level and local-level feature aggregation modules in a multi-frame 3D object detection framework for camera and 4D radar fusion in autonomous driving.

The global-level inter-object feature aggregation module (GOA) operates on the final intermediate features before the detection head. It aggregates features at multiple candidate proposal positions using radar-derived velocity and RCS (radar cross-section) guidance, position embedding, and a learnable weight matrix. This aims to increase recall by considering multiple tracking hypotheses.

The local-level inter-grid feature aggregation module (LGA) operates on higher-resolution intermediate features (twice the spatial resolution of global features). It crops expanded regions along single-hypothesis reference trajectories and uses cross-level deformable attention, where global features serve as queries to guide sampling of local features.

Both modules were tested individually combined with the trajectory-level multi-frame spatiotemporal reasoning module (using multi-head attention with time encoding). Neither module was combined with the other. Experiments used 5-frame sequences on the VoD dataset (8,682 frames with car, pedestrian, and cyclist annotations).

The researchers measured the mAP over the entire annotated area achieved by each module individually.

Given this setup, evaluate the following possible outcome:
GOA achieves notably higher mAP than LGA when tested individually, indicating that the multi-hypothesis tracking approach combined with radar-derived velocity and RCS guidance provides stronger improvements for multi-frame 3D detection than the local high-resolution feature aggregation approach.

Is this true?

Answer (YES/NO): NO